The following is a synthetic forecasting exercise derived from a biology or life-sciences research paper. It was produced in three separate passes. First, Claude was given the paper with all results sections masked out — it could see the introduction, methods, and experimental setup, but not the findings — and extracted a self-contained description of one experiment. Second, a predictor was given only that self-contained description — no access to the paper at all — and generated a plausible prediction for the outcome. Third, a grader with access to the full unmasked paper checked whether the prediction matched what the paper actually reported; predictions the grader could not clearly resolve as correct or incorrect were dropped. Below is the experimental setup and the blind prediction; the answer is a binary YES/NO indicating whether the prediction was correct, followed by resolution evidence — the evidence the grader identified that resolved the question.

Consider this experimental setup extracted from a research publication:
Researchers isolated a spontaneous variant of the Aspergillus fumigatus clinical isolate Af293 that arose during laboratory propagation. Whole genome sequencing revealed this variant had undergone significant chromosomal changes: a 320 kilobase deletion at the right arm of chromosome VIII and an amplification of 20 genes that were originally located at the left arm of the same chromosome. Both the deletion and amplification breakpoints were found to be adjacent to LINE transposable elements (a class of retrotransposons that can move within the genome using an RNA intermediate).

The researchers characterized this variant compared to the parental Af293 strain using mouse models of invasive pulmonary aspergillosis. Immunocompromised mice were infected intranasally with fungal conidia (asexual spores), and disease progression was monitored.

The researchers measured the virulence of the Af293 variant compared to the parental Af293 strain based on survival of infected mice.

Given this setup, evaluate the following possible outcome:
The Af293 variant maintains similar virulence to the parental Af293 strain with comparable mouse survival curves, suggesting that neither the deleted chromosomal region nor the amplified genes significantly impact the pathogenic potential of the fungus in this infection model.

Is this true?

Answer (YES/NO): NO